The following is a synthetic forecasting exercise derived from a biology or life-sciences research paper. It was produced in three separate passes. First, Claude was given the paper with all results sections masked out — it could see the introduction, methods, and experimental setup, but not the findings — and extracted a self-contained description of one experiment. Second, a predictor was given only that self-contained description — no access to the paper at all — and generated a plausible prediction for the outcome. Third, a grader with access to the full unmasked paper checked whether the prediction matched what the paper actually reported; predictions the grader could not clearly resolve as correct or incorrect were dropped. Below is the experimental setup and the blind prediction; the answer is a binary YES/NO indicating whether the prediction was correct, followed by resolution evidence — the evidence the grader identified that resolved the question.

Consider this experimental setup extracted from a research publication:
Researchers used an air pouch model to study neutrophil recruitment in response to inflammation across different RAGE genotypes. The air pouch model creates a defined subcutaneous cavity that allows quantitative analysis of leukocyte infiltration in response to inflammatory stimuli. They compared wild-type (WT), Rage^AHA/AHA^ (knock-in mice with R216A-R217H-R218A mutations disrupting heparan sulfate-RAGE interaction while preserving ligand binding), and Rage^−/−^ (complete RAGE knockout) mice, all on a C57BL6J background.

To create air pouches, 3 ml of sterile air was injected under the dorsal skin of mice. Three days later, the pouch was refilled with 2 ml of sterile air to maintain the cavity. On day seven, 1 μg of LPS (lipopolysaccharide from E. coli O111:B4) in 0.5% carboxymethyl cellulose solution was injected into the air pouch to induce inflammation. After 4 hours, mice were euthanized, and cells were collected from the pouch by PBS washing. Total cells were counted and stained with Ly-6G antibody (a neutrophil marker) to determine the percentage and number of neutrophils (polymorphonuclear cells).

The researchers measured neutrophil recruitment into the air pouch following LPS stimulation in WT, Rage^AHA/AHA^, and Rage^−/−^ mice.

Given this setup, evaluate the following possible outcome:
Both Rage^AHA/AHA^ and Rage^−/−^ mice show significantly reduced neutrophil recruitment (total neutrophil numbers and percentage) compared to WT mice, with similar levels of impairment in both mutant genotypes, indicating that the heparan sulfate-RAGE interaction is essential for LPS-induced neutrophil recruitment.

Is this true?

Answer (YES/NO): NO